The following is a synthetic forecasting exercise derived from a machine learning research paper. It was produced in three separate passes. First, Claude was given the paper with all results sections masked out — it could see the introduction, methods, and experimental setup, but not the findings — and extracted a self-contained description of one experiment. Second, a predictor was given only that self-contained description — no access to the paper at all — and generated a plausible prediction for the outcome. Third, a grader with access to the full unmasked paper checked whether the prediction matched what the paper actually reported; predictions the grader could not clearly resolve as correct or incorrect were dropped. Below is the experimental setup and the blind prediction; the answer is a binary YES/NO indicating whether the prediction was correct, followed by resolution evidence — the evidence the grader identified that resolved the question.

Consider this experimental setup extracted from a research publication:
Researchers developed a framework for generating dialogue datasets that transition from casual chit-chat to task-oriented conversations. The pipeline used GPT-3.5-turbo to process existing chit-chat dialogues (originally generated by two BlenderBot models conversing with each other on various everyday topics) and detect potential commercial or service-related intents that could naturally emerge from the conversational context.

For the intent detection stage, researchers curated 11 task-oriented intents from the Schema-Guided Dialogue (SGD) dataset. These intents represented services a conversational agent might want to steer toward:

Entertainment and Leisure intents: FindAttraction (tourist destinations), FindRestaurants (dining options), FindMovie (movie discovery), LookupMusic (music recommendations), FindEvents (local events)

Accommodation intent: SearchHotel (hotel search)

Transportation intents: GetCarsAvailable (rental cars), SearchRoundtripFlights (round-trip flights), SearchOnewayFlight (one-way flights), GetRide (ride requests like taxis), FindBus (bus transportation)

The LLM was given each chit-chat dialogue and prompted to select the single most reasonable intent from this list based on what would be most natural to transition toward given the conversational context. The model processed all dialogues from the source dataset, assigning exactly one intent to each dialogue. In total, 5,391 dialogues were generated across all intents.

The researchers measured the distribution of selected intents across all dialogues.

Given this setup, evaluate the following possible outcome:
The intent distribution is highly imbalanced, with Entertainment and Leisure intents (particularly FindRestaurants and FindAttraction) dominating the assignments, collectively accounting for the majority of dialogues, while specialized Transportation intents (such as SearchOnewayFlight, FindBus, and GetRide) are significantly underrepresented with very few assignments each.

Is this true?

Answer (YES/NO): YES